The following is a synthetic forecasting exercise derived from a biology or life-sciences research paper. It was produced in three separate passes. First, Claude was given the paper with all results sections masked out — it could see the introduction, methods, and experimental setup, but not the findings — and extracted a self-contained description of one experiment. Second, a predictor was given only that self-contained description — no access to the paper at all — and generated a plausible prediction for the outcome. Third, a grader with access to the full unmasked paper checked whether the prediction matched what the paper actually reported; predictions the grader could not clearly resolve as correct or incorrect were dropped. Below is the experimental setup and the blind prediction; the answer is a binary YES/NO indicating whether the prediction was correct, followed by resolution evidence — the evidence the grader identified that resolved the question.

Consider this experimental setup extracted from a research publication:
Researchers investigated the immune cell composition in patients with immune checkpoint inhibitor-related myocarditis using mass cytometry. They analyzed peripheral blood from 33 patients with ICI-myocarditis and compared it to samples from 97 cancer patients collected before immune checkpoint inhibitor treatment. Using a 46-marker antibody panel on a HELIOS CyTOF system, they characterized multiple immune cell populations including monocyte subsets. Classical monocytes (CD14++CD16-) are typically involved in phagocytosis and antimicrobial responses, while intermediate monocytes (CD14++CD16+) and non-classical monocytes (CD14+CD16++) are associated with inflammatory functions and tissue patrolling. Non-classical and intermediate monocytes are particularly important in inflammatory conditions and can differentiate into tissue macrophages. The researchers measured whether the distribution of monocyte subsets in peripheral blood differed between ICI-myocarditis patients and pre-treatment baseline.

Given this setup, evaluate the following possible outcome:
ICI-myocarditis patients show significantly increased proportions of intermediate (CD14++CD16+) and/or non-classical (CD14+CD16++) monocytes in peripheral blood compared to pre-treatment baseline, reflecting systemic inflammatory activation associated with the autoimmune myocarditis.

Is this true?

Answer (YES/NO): NO